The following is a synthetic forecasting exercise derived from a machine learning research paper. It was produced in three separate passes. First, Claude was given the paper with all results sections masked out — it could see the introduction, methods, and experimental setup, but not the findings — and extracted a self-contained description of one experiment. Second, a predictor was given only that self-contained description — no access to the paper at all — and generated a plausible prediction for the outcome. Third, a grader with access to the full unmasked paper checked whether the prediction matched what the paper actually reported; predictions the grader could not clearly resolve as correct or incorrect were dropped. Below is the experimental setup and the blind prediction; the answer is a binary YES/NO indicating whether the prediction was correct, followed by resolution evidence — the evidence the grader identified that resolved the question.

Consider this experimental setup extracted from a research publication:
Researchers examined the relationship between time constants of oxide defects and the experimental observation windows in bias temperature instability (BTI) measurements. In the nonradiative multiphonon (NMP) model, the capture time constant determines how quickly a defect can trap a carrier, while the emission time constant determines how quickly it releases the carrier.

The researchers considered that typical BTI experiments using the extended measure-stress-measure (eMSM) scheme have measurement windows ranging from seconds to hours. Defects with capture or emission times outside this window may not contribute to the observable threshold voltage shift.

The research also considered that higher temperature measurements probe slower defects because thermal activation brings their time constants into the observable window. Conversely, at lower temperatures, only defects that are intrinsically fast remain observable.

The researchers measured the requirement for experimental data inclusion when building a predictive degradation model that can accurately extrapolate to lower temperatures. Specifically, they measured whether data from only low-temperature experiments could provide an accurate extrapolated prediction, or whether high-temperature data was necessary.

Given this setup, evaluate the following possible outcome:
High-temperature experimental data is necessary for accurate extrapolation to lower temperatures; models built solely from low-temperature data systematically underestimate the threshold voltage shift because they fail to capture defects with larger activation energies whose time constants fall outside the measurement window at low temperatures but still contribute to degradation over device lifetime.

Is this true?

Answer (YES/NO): YES